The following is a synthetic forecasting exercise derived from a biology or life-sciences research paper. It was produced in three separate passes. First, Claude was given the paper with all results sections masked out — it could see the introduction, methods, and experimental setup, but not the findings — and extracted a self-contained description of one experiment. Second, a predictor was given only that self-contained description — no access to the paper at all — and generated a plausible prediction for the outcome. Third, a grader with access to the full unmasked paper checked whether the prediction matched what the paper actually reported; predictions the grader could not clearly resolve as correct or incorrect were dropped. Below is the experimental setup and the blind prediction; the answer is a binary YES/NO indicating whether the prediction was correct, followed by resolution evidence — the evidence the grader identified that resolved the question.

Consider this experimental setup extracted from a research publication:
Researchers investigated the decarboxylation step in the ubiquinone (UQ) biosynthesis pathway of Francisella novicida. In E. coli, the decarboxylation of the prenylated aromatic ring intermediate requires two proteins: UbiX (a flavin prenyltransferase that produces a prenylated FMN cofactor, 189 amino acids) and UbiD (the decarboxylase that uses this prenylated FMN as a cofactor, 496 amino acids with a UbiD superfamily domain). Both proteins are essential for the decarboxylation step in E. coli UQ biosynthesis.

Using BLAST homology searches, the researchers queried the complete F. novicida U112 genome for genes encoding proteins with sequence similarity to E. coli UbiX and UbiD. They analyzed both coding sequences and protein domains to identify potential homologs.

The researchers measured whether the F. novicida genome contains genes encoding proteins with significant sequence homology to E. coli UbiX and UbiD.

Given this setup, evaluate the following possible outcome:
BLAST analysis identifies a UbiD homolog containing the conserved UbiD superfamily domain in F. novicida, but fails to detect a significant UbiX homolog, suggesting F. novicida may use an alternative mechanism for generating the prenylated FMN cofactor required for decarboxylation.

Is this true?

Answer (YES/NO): NO